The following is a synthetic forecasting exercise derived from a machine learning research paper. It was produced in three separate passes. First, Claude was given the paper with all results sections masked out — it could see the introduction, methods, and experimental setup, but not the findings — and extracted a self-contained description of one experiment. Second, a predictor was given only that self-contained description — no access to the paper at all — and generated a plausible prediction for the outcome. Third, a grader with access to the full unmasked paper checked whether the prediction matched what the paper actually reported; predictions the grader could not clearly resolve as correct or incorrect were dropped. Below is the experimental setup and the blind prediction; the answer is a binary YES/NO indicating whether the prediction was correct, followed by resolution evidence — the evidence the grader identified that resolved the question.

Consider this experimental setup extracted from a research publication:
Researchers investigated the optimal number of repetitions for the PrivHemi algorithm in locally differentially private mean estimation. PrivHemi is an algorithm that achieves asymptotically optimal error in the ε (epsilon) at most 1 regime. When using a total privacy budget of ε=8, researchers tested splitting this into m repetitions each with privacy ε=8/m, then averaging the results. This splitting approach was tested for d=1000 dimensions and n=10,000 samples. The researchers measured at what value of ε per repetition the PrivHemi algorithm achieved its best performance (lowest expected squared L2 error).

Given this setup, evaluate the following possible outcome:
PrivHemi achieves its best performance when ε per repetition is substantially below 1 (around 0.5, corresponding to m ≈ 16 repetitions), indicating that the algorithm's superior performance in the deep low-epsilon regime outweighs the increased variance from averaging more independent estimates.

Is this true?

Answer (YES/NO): NO